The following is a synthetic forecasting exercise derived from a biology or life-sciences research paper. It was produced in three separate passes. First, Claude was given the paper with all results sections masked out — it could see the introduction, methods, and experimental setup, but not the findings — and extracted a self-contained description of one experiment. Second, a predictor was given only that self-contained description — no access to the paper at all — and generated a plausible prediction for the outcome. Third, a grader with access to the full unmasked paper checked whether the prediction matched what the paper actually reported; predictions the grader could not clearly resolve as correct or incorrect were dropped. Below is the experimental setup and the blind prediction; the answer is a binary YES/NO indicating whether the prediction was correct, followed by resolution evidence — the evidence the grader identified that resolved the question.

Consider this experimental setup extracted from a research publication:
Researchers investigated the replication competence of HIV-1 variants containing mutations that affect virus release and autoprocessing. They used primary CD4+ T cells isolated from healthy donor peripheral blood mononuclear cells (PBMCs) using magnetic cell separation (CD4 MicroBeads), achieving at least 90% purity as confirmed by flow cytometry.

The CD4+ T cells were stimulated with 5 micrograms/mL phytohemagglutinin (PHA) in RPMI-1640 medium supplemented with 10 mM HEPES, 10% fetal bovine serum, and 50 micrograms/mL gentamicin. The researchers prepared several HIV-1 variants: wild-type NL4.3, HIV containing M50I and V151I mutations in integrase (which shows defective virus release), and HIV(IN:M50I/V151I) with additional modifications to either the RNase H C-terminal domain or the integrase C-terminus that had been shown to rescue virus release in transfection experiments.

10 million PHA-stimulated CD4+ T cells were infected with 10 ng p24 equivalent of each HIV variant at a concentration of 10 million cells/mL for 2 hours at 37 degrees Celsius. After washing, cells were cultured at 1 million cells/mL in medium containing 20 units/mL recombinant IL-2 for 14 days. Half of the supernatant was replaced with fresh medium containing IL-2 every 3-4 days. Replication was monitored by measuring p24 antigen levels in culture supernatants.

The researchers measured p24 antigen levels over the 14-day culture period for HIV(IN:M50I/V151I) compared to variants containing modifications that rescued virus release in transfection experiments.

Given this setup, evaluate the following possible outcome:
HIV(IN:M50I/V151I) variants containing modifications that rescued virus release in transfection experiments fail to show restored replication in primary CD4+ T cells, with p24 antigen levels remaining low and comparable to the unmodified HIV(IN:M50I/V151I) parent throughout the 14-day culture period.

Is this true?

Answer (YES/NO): NO